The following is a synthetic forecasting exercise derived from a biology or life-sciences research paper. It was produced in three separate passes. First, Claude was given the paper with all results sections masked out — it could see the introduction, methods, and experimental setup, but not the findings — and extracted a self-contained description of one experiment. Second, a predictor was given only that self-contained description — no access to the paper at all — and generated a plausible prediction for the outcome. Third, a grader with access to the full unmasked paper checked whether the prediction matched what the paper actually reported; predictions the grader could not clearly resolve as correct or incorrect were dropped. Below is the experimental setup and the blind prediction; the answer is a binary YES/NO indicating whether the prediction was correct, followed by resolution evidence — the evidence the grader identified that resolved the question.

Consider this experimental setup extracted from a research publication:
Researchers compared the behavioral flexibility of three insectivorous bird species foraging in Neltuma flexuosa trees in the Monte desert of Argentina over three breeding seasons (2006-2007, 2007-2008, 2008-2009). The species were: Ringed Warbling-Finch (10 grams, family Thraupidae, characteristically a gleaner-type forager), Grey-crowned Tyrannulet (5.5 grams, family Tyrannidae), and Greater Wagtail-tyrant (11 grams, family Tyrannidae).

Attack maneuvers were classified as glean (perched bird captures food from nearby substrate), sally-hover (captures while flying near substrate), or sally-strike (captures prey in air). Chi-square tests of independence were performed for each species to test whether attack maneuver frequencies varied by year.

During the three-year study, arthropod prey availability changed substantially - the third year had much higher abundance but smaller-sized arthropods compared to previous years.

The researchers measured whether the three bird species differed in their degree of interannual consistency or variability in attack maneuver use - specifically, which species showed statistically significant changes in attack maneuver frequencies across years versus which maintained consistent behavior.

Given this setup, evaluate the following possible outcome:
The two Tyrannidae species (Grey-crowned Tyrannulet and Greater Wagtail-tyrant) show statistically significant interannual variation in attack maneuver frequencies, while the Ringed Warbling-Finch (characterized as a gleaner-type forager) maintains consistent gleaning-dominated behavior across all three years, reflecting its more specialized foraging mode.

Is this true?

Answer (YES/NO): NO